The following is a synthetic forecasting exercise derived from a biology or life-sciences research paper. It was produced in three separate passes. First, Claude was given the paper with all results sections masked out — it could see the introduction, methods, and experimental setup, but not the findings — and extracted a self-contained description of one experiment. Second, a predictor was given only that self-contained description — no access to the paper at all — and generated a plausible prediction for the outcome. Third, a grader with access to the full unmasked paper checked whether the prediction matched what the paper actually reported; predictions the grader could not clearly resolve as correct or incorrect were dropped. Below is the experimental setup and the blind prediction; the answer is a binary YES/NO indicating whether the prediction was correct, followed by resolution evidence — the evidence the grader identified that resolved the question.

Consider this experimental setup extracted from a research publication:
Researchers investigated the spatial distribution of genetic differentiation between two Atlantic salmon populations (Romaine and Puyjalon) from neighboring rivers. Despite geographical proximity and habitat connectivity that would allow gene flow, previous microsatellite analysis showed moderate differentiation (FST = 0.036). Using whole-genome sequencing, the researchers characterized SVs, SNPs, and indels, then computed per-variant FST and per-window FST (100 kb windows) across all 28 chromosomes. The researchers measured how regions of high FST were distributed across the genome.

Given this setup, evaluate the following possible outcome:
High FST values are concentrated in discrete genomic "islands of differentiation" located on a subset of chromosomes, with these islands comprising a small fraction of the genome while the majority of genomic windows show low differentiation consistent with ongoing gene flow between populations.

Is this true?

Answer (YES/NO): NO